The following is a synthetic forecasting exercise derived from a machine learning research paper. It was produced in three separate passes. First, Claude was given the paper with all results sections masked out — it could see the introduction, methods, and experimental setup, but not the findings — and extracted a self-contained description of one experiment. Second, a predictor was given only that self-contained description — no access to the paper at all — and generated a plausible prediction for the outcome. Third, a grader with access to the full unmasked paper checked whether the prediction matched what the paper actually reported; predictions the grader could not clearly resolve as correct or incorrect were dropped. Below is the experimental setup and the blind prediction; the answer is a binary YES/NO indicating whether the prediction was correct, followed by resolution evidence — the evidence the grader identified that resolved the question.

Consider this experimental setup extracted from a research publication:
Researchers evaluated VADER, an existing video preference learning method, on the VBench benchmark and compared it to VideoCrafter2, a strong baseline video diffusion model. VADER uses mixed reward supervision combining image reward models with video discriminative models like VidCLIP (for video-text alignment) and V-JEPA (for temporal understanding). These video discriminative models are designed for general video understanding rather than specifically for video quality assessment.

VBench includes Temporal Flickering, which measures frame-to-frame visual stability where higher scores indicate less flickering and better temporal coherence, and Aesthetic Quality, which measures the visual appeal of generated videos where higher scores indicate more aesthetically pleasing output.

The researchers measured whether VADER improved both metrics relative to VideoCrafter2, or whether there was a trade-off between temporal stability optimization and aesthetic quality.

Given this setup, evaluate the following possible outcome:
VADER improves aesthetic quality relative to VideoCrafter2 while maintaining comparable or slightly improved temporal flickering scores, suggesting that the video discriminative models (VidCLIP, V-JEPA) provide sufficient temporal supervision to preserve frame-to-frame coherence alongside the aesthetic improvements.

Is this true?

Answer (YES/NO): NO